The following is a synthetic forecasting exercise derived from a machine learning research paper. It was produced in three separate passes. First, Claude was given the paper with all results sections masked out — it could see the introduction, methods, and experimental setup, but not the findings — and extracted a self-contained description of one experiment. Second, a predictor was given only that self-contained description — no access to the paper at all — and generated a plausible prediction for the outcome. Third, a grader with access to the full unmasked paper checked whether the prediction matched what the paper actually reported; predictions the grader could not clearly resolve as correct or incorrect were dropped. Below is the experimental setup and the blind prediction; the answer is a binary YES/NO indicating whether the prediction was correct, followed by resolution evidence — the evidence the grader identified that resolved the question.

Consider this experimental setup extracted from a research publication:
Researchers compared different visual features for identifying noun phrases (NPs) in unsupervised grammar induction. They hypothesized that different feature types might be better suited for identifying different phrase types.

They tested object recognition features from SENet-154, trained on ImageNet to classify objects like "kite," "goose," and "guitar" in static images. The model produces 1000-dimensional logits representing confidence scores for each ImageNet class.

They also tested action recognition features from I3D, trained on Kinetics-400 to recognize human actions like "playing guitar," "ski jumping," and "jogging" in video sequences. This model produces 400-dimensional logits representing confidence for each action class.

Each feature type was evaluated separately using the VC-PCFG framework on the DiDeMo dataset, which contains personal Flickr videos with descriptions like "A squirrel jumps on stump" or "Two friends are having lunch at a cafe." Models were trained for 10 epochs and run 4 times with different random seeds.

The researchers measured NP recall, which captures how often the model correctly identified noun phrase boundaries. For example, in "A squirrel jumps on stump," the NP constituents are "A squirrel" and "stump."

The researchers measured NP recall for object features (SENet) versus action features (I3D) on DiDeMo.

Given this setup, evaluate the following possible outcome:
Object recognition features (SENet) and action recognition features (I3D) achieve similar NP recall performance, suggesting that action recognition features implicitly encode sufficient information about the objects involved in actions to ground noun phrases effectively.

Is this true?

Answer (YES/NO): NO